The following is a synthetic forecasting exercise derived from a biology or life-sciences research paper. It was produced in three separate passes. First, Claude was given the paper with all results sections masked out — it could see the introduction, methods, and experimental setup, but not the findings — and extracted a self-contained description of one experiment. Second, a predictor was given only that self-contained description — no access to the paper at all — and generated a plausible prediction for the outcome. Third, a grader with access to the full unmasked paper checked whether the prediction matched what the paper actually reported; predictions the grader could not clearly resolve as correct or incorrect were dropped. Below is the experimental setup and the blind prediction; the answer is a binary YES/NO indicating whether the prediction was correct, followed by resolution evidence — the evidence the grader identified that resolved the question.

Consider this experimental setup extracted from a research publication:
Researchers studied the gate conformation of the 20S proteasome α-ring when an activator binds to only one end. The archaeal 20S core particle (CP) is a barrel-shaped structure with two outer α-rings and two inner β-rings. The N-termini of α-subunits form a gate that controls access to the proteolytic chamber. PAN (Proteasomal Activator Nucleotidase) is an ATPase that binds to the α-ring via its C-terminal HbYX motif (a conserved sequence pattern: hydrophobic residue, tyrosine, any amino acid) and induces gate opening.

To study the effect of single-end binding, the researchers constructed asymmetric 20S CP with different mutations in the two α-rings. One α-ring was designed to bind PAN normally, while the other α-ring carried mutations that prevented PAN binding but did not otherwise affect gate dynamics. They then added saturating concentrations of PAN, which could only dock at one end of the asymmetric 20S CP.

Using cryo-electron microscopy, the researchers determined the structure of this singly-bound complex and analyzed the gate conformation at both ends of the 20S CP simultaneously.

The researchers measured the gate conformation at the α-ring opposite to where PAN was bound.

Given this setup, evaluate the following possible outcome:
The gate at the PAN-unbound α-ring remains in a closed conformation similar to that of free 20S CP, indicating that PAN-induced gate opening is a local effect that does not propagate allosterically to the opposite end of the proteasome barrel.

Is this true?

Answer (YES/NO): NO